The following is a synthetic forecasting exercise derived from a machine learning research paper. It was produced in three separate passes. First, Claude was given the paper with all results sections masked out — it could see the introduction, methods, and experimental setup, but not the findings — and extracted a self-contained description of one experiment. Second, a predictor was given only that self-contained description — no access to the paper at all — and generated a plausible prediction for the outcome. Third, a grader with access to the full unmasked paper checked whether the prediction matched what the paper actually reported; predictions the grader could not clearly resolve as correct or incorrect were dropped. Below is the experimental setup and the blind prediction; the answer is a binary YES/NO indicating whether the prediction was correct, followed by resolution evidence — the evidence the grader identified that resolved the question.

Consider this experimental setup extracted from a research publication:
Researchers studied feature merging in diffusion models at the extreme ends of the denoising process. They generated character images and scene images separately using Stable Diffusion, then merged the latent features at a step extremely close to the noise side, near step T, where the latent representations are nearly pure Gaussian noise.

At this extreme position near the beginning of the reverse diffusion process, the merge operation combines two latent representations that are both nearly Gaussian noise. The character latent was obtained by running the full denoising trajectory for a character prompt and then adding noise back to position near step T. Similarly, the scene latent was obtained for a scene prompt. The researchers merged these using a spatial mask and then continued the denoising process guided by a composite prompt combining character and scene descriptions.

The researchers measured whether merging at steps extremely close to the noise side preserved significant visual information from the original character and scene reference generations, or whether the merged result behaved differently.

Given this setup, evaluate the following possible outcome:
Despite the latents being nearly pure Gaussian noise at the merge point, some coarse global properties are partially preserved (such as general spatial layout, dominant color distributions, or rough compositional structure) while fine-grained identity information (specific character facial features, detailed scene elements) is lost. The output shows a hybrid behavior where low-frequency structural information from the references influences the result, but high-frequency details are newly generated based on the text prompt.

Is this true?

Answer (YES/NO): NO